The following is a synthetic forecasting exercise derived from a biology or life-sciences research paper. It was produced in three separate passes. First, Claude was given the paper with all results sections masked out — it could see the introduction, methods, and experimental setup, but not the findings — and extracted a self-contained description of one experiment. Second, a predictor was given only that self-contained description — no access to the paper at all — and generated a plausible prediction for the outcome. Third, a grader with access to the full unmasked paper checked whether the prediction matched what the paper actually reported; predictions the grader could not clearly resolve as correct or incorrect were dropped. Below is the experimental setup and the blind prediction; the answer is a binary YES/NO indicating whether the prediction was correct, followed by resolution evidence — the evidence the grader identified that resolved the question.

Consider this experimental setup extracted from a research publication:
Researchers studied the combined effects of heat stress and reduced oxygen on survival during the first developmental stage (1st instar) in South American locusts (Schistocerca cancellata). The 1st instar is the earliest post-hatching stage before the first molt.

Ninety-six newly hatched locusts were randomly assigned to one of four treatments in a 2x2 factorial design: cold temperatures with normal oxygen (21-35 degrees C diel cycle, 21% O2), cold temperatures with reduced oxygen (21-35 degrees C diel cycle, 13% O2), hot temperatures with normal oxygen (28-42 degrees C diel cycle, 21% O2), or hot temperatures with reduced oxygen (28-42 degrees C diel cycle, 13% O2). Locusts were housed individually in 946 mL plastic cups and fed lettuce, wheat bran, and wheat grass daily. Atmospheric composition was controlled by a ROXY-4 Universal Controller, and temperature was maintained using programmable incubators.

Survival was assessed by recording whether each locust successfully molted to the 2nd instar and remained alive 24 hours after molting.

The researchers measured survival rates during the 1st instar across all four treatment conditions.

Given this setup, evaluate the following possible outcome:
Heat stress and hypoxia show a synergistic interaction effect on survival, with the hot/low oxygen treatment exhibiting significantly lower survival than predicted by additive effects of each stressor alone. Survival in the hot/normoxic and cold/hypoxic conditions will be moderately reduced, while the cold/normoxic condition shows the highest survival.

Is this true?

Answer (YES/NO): NO